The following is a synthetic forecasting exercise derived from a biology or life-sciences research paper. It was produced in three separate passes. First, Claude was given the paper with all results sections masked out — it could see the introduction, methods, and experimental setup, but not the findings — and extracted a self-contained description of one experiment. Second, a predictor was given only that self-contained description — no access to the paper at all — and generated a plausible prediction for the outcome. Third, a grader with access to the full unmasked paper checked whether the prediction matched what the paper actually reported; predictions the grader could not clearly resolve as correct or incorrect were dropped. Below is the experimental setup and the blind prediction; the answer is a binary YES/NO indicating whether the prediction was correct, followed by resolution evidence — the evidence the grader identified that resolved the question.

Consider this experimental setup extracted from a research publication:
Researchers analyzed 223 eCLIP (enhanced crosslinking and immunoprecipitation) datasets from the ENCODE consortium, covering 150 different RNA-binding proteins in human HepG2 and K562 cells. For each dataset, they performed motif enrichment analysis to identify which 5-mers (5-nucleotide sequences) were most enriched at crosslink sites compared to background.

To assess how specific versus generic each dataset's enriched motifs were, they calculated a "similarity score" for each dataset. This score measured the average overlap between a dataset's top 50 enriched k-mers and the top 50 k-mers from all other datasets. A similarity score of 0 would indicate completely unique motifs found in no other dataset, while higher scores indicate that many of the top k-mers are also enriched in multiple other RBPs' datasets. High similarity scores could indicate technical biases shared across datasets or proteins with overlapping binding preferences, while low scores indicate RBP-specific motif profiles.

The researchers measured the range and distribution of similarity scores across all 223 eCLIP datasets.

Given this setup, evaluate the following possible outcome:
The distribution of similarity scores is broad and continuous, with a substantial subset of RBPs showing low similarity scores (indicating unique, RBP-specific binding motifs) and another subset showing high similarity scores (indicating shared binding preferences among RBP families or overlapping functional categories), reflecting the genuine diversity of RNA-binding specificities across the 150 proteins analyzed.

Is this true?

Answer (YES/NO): NO